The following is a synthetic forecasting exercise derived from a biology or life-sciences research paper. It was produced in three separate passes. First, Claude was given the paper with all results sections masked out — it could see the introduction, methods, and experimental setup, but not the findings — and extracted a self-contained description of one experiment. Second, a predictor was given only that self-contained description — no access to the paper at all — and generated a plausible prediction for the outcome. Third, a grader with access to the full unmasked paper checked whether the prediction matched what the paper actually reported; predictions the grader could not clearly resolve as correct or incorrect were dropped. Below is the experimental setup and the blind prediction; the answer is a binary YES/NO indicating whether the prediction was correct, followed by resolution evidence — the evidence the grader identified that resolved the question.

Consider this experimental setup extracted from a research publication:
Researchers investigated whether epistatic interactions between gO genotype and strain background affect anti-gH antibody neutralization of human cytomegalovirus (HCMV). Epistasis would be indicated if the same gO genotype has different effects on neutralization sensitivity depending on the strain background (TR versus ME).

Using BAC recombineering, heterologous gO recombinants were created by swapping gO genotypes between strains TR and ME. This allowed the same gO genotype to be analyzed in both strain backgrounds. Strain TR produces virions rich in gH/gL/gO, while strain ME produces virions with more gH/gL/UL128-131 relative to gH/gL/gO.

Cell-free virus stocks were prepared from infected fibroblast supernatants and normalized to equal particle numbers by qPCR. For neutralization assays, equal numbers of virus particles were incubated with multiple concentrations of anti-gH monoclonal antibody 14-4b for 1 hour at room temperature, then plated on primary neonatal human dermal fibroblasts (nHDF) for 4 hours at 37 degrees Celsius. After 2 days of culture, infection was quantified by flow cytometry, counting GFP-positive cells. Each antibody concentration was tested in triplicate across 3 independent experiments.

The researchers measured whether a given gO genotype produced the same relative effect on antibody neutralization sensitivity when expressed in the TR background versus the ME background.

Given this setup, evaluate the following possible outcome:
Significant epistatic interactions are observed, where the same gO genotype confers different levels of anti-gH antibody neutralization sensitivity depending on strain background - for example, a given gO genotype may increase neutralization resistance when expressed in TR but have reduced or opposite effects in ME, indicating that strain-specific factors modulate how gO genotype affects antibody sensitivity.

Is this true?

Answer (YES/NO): YES